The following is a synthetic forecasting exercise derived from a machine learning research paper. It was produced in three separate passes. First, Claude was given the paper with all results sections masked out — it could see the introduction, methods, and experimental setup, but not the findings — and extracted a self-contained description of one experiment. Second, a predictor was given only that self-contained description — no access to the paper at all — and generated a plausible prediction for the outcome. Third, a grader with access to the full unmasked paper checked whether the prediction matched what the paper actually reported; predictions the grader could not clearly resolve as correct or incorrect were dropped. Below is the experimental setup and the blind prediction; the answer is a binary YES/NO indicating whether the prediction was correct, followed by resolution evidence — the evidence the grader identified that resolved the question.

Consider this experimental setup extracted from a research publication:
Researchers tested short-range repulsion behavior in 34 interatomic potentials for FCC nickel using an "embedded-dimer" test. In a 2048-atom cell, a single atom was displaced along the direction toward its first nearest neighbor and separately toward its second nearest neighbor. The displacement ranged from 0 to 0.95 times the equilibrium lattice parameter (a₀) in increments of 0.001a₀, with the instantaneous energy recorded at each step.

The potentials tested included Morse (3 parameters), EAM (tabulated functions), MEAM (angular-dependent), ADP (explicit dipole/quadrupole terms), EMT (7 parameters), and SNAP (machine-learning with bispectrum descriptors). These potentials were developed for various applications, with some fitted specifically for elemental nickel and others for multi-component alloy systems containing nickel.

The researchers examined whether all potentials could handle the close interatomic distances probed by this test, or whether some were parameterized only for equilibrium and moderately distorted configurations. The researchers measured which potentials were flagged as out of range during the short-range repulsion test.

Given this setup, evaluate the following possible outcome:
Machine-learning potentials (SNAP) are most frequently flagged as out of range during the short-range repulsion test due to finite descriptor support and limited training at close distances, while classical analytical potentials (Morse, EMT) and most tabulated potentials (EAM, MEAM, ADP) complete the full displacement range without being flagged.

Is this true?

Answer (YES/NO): NO